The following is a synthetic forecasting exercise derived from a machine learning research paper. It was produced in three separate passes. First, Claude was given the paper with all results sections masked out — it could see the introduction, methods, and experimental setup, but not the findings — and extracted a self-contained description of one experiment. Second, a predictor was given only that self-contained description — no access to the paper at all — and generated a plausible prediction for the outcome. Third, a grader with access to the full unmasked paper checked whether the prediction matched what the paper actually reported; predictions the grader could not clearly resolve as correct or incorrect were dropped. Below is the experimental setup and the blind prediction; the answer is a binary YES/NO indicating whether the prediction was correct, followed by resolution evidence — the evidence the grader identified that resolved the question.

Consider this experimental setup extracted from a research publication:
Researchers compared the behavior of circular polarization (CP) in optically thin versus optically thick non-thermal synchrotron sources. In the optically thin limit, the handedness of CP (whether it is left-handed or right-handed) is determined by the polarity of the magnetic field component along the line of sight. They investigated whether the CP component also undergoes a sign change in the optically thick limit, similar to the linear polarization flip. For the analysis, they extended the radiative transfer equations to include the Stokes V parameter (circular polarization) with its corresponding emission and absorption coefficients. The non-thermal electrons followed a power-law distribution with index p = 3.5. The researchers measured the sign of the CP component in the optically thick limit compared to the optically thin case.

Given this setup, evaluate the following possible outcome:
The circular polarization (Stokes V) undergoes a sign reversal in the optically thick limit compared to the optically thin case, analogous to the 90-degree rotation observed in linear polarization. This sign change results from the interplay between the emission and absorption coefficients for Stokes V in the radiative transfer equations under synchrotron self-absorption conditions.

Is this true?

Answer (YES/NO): YES